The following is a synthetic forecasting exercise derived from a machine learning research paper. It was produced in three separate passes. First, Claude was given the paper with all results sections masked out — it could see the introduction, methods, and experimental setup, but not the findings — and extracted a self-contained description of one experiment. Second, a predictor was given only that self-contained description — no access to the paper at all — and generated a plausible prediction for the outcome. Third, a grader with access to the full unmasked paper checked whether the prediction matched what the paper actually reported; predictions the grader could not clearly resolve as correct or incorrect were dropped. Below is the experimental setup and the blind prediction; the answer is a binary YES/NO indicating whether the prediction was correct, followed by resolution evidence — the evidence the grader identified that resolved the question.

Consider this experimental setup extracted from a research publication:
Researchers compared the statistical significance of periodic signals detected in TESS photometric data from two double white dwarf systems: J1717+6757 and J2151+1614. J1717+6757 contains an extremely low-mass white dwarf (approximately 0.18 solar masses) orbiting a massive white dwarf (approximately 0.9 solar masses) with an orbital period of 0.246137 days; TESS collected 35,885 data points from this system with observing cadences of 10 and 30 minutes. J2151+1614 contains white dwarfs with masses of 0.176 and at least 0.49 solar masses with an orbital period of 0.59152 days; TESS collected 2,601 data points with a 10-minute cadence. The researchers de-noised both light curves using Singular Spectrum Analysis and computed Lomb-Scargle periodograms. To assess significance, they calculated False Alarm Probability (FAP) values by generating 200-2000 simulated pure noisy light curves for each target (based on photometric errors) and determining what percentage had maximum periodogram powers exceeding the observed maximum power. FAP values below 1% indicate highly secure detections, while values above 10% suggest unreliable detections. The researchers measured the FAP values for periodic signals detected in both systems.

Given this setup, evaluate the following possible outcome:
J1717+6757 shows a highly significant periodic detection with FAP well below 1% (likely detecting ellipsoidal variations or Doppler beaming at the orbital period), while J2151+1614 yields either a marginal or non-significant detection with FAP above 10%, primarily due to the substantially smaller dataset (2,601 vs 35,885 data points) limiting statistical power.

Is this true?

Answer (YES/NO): YES